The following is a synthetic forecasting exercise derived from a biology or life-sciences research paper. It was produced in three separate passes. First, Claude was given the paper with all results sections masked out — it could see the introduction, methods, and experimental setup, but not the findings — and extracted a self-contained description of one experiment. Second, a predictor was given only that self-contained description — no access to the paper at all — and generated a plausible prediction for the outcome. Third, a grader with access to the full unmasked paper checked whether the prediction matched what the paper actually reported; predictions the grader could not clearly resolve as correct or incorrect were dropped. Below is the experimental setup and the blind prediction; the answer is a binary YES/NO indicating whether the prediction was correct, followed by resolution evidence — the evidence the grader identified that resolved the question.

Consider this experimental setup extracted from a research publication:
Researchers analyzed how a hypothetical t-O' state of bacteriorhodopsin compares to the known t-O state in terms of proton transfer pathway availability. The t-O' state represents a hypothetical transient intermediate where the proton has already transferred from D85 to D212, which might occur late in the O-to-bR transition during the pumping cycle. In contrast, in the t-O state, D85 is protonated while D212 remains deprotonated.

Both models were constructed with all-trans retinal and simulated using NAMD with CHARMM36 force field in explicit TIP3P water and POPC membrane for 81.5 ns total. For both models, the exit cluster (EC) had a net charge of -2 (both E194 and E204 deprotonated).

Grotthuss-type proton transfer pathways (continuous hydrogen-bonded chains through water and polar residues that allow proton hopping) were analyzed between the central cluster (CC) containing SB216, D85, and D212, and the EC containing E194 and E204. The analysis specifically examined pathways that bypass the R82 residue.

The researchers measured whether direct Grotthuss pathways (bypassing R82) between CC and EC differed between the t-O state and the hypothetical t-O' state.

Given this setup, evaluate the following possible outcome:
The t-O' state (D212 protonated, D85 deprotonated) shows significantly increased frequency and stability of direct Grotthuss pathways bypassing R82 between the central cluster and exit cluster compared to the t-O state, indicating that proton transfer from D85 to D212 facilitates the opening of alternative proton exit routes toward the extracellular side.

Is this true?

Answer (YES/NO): YES